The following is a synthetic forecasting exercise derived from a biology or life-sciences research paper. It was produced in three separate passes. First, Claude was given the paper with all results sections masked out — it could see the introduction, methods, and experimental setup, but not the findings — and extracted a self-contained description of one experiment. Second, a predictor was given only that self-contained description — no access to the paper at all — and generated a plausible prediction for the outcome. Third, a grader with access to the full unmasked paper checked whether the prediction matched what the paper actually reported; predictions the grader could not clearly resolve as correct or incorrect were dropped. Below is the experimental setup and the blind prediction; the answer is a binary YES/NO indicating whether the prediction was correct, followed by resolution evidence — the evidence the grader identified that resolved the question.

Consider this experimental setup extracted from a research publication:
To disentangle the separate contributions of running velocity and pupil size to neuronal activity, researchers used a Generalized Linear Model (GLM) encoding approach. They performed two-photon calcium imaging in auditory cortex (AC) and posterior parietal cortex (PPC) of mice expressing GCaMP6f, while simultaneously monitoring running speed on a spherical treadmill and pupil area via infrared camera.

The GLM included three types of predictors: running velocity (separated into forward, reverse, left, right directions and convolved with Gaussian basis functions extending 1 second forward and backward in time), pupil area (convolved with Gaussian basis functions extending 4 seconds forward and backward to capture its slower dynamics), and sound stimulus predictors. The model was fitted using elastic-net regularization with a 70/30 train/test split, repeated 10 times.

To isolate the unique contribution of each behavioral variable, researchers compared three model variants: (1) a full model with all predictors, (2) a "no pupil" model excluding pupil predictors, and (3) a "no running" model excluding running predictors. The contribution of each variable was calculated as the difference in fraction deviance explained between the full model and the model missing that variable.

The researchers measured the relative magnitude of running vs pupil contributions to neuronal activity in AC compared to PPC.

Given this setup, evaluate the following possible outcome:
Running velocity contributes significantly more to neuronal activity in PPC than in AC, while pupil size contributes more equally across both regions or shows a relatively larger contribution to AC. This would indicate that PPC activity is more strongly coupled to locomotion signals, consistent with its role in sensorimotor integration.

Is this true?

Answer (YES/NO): YES